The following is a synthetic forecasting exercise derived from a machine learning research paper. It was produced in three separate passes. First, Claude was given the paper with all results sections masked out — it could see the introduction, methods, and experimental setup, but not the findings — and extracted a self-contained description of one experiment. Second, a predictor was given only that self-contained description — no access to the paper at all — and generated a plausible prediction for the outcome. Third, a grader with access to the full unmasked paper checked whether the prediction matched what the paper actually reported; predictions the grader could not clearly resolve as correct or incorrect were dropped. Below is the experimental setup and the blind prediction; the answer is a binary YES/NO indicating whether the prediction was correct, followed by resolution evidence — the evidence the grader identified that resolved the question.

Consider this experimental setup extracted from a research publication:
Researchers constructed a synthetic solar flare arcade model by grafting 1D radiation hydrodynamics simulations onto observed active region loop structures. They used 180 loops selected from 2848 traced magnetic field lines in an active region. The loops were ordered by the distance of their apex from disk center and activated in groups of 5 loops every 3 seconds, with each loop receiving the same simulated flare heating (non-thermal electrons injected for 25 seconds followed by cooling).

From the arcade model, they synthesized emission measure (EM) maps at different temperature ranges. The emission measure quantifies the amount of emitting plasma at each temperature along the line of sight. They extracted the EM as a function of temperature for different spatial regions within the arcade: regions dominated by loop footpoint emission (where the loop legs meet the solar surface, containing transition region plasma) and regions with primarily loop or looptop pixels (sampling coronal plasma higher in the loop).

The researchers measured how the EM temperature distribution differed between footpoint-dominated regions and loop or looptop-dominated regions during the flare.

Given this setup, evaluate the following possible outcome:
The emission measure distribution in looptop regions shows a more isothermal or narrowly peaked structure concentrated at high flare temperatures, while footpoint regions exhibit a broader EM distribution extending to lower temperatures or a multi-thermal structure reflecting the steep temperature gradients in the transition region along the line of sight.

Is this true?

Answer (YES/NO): YES